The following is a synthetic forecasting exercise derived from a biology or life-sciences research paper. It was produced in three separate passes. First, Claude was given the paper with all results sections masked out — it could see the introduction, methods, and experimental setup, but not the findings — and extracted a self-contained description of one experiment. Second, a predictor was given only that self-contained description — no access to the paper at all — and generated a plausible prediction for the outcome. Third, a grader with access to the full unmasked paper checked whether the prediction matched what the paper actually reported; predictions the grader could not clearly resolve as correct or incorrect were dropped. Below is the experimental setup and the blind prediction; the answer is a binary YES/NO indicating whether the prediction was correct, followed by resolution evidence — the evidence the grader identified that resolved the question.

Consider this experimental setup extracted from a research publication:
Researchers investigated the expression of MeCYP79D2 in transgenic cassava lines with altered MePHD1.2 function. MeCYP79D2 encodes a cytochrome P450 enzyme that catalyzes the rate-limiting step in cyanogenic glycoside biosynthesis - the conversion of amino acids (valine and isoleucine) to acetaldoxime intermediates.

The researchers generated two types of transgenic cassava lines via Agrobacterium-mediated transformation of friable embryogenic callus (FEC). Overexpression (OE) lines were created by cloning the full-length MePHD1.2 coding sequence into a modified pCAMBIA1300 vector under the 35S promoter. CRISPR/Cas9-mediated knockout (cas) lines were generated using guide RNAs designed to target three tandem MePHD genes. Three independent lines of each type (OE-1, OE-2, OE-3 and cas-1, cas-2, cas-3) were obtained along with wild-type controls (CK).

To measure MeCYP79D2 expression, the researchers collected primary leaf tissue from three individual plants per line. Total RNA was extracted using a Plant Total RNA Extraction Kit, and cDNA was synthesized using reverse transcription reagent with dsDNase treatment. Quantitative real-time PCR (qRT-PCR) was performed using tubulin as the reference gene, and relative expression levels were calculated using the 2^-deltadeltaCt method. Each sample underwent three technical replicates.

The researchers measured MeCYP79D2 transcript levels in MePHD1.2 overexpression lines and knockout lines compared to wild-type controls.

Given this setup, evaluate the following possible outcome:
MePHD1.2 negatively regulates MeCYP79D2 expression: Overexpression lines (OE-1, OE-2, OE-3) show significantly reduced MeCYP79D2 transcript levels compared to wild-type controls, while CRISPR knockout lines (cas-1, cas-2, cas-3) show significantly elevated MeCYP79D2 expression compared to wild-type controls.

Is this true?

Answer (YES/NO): NO